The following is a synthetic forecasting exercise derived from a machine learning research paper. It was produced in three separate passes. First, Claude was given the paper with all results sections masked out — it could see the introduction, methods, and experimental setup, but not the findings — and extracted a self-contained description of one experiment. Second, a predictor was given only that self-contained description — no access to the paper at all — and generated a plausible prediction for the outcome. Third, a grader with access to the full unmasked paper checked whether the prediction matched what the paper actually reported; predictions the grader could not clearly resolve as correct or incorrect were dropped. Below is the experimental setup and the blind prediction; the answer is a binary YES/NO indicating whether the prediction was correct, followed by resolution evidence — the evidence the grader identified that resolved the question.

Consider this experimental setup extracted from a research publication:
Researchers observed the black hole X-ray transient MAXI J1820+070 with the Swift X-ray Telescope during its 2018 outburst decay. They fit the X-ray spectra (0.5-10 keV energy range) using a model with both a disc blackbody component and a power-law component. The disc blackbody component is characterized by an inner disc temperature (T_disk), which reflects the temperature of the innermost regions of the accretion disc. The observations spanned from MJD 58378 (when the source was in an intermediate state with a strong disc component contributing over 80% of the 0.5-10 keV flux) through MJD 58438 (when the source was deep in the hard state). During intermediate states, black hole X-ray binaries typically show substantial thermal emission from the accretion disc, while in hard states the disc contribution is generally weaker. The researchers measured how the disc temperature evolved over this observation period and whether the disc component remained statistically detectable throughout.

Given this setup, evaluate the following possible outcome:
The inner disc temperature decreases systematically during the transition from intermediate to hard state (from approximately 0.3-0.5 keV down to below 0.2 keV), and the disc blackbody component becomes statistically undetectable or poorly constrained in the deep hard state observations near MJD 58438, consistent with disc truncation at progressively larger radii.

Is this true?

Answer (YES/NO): NO